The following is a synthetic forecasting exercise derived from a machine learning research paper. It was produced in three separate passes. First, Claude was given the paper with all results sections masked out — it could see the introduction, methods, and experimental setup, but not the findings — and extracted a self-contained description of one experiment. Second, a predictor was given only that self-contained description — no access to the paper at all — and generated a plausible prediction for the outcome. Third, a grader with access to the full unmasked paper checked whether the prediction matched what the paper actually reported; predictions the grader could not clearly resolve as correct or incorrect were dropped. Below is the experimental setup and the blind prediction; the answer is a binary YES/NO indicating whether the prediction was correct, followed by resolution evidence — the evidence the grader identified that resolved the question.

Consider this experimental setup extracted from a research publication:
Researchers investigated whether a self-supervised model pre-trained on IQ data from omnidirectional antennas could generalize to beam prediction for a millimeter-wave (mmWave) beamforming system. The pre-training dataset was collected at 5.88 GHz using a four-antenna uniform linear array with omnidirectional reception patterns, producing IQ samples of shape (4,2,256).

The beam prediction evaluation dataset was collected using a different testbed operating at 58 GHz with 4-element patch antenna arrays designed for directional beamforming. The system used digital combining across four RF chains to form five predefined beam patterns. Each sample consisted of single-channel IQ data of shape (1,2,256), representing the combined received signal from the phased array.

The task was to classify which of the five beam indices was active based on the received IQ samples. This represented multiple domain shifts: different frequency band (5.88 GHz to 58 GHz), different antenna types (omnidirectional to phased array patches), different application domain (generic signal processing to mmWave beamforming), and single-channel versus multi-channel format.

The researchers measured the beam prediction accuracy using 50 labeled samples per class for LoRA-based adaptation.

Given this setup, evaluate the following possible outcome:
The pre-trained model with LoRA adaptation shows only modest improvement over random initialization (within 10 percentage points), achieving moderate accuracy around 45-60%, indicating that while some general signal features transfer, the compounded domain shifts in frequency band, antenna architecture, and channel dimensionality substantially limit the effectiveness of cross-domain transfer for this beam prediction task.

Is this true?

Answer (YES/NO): YES